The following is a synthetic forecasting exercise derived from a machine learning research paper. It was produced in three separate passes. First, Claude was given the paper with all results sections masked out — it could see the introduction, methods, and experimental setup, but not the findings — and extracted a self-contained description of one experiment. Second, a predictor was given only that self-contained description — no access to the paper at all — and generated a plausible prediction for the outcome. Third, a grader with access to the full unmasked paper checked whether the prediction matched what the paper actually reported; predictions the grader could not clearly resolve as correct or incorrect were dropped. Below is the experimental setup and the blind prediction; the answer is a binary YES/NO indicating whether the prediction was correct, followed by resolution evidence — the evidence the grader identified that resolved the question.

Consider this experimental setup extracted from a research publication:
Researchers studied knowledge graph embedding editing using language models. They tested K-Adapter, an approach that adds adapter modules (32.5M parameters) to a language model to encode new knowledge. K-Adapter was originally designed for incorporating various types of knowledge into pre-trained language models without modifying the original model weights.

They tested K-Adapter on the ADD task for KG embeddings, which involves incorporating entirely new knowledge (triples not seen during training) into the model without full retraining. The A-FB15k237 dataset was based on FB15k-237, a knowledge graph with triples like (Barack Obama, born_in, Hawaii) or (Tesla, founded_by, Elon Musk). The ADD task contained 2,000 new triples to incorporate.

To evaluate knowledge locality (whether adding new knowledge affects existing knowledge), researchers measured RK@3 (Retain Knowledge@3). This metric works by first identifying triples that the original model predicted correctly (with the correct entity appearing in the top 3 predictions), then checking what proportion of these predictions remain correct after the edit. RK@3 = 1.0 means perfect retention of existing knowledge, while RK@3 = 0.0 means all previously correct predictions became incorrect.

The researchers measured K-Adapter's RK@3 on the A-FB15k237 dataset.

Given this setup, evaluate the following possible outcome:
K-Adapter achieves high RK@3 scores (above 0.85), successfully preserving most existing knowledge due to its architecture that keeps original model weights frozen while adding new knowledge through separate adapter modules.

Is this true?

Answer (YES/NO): NO